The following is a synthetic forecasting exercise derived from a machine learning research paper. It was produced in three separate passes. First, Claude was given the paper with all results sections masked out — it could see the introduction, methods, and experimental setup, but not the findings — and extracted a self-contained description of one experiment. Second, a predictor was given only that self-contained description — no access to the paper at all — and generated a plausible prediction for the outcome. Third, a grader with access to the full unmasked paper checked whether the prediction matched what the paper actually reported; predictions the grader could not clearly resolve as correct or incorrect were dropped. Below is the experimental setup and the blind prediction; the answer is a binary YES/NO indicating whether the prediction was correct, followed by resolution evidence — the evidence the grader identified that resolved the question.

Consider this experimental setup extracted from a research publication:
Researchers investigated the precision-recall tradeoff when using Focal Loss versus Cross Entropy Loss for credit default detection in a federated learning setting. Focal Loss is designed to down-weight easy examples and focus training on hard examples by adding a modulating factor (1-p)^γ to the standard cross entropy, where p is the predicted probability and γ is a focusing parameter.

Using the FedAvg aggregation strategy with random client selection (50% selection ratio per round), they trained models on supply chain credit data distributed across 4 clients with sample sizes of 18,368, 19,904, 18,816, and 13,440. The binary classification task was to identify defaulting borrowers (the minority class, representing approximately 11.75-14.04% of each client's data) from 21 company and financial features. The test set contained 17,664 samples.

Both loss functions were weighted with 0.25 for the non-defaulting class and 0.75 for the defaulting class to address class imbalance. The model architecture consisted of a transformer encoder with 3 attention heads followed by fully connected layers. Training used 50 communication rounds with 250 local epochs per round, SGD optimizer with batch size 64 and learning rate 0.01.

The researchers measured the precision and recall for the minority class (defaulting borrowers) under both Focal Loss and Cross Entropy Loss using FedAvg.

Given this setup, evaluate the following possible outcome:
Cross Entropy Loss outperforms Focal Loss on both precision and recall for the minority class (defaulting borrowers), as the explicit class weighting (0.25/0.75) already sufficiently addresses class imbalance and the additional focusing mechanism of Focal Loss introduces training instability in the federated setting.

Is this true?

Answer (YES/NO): NO